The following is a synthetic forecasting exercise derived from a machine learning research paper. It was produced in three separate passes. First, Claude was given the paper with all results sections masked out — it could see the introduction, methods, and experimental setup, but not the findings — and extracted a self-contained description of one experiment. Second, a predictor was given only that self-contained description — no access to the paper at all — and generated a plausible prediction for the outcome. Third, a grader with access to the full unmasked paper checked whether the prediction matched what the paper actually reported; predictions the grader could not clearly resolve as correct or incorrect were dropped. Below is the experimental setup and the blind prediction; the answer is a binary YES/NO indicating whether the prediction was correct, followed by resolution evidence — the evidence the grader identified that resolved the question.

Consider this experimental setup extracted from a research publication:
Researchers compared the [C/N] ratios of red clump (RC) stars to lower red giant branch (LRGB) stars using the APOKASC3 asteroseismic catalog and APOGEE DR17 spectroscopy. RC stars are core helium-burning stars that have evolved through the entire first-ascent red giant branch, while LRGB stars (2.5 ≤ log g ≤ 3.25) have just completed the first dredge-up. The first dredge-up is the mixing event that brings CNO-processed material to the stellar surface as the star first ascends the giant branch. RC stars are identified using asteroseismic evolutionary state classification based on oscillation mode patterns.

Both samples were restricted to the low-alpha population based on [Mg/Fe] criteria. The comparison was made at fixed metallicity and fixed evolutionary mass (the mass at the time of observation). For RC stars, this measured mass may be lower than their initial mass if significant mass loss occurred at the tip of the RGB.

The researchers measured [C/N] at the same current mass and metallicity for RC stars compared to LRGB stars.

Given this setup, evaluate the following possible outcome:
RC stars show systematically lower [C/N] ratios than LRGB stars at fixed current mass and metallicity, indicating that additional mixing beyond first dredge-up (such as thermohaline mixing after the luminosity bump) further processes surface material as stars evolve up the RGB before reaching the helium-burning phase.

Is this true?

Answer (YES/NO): NO